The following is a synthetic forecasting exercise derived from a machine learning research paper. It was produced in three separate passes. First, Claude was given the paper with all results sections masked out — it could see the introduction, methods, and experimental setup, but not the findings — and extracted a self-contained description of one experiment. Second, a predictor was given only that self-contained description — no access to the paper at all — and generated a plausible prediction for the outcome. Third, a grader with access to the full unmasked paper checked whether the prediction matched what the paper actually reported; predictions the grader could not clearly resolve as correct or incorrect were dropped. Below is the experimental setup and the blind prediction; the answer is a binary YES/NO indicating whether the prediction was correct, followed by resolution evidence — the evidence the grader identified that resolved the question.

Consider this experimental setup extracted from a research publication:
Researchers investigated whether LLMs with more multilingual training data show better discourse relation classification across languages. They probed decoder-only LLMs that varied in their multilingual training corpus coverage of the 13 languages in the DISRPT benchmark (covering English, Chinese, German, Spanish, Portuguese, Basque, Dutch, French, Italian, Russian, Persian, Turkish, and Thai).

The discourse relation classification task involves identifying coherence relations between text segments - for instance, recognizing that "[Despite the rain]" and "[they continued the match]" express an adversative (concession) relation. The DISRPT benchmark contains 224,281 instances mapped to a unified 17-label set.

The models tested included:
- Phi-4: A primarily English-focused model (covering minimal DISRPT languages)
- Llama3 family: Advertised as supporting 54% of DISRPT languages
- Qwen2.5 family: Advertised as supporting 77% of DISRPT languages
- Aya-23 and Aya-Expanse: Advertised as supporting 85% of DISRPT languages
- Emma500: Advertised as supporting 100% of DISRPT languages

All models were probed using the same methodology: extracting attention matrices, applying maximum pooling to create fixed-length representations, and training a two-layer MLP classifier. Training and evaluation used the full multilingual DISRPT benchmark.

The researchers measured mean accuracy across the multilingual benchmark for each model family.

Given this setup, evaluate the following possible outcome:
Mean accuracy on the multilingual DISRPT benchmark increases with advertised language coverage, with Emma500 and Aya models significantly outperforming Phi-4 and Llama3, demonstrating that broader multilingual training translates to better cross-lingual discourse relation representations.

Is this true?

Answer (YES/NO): NO